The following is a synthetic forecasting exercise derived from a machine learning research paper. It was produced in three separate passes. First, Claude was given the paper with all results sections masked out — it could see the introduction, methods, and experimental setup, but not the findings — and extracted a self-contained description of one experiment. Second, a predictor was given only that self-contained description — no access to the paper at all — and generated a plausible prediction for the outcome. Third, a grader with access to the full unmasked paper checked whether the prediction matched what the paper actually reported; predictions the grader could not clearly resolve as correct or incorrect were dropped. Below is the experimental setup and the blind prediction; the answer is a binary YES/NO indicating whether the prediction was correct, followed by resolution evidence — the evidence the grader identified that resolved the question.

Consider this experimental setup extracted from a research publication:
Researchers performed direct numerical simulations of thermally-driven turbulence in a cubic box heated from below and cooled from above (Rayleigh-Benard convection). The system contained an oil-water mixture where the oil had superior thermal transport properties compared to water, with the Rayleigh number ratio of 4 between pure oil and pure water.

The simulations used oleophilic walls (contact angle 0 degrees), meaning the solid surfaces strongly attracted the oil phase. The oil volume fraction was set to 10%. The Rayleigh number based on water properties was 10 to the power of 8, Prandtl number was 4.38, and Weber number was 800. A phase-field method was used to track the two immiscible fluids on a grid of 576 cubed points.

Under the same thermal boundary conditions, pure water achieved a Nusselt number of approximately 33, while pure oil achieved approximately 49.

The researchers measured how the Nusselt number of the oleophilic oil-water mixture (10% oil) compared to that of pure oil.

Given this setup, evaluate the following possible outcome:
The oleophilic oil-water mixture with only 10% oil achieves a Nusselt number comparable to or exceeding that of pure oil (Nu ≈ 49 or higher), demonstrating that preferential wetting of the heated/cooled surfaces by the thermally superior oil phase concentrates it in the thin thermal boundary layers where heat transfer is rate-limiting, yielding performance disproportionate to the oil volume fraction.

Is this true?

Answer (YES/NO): YES